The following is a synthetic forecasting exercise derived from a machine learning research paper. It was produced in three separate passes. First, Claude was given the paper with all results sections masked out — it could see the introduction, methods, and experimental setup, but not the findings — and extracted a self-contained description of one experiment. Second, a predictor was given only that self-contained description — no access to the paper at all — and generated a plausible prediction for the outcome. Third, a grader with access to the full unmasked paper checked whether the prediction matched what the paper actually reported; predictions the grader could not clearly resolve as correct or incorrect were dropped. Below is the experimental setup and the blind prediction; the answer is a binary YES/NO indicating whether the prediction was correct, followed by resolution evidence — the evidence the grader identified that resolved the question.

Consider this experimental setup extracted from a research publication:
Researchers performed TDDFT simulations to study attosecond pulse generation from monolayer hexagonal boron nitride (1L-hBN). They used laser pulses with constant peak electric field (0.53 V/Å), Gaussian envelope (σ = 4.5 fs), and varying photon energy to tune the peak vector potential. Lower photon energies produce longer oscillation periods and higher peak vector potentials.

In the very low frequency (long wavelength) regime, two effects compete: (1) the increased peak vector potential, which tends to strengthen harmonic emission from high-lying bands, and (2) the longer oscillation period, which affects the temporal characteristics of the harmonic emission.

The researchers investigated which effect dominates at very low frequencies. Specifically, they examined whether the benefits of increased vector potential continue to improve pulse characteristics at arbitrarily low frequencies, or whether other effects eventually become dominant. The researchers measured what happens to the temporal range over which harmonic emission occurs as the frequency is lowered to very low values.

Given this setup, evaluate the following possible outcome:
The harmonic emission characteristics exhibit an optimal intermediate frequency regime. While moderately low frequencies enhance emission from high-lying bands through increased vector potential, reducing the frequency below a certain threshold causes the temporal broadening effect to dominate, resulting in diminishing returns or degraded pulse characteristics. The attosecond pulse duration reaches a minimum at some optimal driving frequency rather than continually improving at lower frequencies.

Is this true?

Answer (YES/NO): YES